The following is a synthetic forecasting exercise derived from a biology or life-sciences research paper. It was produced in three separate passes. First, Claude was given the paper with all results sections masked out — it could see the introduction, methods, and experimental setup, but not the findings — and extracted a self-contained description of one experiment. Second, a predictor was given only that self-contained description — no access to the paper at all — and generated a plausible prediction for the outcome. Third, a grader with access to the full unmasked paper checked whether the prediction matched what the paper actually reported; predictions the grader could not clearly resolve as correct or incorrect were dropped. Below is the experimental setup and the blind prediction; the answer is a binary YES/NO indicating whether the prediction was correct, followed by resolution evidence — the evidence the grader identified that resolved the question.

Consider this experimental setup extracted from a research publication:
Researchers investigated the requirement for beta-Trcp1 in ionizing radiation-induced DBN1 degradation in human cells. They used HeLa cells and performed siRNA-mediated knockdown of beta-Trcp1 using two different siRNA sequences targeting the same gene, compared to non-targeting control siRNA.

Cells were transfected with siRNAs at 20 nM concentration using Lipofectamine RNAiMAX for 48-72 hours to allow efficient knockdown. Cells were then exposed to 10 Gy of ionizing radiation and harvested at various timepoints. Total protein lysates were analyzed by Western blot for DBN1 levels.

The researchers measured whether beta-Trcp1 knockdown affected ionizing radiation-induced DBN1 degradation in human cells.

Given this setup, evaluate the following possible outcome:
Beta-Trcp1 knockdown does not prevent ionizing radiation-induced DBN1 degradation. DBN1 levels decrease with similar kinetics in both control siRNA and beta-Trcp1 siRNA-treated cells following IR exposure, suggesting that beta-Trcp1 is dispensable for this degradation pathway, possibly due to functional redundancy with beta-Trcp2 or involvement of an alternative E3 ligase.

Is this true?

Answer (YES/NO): NO